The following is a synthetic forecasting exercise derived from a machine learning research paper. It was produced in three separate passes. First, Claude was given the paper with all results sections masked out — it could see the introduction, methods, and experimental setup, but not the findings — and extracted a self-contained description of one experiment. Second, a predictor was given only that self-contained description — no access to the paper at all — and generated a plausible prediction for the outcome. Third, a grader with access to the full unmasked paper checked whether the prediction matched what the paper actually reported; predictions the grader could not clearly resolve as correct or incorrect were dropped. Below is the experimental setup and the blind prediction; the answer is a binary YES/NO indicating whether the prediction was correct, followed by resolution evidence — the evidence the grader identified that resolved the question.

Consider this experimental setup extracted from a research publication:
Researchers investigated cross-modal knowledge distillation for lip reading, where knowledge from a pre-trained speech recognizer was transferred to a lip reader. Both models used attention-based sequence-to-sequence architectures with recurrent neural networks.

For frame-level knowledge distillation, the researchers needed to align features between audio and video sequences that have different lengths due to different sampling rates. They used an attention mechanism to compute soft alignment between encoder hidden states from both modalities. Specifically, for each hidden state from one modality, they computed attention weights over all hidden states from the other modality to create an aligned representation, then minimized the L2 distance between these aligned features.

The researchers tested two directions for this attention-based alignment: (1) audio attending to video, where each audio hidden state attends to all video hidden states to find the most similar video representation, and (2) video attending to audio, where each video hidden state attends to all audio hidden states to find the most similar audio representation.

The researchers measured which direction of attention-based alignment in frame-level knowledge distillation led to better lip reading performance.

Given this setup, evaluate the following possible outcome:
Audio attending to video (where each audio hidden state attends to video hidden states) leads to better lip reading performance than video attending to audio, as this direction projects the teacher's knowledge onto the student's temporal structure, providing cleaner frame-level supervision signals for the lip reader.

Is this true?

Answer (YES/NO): YES